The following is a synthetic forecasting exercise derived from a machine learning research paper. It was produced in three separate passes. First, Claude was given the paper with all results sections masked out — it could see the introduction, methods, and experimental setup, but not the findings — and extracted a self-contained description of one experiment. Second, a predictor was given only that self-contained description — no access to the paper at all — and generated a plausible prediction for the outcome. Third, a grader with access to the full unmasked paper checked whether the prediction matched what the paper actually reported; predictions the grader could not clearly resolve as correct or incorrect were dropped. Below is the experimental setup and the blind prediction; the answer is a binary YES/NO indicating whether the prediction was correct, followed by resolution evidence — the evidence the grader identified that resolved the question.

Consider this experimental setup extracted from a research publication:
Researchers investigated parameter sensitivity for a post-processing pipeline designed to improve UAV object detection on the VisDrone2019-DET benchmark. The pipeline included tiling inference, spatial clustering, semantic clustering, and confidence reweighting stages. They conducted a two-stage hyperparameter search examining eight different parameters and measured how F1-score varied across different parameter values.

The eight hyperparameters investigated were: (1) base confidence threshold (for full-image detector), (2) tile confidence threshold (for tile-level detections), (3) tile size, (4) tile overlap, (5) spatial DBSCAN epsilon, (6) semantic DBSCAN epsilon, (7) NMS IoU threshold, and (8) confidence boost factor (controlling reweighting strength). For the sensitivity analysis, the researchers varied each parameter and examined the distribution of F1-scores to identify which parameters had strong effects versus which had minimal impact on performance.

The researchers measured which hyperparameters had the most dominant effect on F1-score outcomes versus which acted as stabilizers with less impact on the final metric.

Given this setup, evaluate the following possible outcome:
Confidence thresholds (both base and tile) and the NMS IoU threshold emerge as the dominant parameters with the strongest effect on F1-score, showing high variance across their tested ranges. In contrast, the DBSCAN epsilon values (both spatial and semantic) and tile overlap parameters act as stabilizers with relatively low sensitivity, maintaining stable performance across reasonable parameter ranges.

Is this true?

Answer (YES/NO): NO